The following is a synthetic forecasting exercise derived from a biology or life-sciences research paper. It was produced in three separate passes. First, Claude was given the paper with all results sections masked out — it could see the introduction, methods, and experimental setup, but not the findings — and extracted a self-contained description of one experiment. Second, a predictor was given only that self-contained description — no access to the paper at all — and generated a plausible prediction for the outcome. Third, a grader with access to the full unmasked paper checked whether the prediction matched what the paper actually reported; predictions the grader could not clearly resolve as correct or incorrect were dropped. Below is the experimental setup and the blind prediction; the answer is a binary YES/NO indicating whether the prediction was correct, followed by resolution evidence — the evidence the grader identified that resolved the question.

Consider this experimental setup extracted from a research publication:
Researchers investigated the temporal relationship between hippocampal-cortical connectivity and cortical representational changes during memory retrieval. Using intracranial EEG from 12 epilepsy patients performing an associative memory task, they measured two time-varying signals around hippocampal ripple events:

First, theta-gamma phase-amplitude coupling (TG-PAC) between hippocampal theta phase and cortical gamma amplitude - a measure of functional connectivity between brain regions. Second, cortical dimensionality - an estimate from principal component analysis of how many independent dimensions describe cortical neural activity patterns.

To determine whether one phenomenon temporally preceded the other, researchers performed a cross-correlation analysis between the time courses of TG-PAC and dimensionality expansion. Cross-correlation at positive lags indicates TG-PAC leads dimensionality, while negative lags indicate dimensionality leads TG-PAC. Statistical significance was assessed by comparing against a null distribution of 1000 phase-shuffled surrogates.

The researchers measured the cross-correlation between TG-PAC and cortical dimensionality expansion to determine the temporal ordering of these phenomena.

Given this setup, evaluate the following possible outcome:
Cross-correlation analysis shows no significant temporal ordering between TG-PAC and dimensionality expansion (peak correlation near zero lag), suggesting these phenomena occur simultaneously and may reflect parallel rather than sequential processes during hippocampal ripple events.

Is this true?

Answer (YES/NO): NO